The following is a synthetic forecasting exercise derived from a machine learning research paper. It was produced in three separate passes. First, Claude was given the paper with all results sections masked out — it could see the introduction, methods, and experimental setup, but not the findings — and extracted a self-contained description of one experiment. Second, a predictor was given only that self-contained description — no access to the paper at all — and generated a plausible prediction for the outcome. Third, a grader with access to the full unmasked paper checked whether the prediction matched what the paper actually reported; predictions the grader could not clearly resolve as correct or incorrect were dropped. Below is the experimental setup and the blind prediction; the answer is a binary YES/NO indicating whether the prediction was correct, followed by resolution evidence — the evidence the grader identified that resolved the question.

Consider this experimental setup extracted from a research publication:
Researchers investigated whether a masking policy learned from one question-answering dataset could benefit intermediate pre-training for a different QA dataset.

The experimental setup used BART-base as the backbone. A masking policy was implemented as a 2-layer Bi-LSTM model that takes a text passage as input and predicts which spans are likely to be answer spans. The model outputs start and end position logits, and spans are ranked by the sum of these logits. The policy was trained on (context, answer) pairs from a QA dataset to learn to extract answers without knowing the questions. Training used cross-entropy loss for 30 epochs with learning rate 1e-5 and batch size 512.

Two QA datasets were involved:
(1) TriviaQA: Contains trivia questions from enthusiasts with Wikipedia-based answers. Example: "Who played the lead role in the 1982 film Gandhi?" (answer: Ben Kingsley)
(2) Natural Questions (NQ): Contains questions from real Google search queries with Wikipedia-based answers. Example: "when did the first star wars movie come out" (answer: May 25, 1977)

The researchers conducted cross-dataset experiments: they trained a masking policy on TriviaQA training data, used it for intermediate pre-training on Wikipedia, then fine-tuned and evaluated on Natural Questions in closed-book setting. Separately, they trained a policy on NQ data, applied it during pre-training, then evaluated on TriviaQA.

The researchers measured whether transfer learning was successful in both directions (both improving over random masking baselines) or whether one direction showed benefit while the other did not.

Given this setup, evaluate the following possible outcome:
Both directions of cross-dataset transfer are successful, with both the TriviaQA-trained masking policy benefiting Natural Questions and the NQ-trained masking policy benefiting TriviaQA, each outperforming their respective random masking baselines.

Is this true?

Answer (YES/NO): NO